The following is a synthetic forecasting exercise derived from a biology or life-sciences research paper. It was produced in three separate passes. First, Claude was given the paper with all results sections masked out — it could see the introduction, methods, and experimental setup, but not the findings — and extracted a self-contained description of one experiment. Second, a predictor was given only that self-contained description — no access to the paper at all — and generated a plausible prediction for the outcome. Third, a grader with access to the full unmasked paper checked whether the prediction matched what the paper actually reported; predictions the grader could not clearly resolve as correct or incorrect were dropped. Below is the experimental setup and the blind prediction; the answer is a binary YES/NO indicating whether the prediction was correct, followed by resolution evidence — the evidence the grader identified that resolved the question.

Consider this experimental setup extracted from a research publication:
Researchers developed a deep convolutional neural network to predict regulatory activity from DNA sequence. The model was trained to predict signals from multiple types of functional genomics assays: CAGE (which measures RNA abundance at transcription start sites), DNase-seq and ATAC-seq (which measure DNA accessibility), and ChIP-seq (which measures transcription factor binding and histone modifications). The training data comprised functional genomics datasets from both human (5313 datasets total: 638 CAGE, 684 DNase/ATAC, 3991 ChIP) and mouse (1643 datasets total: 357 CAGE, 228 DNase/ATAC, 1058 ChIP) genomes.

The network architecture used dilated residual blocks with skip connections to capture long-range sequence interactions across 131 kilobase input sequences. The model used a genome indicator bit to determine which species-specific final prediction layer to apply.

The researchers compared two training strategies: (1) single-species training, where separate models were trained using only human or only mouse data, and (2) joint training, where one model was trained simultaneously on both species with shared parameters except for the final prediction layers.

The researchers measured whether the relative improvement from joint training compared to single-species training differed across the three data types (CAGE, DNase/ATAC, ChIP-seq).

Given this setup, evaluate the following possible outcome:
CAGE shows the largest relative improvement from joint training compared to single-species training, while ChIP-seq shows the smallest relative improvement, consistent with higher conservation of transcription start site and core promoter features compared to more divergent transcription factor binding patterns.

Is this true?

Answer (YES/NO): NO